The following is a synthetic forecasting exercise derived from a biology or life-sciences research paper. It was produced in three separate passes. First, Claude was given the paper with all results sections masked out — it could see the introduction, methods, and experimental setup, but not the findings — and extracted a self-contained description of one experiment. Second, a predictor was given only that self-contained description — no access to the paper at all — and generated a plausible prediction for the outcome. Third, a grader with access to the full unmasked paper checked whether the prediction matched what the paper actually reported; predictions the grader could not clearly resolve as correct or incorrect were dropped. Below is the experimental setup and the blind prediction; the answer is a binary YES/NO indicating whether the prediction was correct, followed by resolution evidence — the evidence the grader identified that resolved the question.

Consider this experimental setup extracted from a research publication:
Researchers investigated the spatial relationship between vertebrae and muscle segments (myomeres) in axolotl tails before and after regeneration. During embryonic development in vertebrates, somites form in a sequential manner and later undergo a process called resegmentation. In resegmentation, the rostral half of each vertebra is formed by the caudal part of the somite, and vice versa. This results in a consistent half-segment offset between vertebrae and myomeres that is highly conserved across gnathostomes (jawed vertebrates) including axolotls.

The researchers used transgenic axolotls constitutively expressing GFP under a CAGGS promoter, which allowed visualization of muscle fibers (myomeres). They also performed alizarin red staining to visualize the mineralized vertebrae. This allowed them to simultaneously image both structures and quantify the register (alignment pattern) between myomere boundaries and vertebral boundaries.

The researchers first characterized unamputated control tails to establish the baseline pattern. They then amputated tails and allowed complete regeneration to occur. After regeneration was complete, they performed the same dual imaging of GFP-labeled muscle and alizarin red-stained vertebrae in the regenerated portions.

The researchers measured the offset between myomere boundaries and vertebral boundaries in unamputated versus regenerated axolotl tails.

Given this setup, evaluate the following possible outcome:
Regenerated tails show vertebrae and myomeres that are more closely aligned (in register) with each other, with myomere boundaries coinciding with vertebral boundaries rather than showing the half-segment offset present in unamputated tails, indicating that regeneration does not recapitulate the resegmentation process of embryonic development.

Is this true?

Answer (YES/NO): NO